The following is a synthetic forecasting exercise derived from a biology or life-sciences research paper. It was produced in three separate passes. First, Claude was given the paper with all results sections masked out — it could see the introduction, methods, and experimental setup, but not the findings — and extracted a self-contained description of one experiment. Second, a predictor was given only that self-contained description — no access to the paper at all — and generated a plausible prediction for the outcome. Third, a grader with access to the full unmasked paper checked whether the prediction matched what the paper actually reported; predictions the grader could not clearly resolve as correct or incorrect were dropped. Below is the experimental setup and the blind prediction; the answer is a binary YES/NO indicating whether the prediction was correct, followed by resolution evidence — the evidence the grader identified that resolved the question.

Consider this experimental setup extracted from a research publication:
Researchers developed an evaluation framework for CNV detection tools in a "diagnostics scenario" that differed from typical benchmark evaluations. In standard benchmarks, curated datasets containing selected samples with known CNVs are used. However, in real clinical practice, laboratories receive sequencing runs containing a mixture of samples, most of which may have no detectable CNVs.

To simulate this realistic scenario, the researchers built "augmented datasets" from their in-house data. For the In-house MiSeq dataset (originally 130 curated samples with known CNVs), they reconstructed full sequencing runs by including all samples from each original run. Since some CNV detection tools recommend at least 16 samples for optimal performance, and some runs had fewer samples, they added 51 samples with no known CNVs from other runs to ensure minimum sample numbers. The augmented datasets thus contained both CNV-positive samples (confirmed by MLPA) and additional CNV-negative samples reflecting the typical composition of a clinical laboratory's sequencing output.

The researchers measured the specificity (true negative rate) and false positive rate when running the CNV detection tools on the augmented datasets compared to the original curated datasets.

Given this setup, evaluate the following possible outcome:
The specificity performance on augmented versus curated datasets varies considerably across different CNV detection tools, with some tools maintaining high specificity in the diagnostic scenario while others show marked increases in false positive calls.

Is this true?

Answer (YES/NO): YES